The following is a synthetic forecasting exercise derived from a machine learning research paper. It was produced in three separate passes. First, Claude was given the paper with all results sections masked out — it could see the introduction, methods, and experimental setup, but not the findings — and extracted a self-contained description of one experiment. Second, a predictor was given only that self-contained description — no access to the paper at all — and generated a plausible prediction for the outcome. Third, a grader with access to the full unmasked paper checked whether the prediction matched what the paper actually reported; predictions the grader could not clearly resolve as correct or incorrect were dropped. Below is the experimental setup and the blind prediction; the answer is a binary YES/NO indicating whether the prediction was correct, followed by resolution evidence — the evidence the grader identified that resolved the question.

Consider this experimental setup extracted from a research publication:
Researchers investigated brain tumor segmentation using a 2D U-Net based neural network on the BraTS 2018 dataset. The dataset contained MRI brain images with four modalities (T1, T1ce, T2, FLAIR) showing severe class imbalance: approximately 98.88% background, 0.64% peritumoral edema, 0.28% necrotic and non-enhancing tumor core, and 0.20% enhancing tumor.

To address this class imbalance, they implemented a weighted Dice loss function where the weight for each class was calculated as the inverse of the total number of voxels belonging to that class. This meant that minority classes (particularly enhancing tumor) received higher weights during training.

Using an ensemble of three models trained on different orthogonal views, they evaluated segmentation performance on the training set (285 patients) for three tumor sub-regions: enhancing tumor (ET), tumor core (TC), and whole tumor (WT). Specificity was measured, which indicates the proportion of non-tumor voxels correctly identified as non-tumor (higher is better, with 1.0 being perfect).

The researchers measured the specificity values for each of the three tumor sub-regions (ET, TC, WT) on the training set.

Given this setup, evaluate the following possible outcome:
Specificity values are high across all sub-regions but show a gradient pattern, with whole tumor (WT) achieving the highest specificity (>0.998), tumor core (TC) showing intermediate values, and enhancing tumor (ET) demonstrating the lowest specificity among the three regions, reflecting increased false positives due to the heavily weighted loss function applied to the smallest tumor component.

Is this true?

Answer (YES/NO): NO